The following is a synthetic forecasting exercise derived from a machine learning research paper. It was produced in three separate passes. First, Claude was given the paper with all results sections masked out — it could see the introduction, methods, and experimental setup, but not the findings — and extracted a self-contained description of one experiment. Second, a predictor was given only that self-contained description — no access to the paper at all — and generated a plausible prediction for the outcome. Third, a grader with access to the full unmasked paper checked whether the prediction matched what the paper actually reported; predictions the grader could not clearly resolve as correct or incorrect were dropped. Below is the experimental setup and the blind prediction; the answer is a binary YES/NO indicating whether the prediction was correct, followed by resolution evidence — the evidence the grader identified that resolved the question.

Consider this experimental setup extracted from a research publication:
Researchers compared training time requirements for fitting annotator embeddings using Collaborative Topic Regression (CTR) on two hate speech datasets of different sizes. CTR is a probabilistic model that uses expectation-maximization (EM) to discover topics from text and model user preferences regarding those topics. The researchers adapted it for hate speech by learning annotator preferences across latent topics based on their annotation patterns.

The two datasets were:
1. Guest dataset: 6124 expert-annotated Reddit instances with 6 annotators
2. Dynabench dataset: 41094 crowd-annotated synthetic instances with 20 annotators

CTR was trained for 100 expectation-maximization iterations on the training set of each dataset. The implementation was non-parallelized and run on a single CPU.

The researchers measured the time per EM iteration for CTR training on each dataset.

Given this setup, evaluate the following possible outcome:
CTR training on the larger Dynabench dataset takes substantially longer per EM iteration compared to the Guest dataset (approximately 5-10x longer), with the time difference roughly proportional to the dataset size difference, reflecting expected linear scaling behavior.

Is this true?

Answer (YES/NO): YES